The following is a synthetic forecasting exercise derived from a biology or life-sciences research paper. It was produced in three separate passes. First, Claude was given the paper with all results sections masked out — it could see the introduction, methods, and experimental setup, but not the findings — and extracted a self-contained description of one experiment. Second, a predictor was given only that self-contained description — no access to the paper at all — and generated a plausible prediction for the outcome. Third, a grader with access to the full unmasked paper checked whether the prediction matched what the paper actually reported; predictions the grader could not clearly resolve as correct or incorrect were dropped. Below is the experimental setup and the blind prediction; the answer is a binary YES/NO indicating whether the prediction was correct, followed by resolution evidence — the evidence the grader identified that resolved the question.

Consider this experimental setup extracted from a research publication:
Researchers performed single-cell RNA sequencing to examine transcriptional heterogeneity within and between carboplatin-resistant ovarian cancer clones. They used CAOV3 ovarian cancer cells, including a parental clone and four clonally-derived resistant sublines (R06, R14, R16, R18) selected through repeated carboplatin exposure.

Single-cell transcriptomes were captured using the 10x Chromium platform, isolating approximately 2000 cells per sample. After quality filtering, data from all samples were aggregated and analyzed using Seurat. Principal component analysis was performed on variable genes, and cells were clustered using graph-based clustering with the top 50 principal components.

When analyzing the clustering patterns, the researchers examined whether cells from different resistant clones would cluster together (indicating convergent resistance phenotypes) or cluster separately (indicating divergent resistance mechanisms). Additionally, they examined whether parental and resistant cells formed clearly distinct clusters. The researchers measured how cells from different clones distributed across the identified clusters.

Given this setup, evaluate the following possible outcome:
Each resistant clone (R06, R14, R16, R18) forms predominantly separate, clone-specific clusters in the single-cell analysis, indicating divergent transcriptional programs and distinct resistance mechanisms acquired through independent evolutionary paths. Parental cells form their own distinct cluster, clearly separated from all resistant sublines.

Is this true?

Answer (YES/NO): NO